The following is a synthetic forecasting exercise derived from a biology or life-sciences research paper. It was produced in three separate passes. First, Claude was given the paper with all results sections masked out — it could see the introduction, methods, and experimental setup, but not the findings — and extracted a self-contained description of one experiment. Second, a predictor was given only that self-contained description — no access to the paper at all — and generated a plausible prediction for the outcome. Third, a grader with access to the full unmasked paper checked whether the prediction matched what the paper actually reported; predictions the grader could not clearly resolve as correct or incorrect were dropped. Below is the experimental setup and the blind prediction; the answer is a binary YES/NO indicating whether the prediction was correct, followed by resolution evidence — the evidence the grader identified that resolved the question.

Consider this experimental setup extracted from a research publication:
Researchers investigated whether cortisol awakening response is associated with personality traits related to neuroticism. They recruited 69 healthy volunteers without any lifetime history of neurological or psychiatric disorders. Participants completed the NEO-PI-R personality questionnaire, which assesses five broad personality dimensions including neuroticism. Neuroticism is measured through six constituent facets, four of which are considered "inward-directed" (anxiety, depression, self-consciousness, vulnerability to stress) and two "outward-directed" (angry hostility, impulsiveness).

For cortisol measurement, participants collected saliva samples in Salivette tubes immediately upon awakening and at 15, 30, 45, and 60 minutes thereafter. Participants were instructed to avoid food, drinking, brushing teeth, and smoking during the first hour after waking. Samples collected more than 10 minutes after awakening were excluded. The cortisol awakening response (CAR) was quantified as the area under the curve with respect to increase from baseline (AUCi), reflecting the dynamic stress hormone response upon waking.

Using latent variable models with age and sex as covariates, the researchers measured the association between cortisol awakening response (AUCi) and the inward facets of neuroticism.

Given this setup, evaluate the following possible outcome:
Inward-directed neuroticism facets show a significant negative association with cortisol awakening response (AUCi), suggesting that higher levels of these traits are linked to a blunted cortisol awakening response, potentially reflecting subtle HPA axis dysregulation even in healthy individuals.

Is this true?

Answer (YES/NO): NO